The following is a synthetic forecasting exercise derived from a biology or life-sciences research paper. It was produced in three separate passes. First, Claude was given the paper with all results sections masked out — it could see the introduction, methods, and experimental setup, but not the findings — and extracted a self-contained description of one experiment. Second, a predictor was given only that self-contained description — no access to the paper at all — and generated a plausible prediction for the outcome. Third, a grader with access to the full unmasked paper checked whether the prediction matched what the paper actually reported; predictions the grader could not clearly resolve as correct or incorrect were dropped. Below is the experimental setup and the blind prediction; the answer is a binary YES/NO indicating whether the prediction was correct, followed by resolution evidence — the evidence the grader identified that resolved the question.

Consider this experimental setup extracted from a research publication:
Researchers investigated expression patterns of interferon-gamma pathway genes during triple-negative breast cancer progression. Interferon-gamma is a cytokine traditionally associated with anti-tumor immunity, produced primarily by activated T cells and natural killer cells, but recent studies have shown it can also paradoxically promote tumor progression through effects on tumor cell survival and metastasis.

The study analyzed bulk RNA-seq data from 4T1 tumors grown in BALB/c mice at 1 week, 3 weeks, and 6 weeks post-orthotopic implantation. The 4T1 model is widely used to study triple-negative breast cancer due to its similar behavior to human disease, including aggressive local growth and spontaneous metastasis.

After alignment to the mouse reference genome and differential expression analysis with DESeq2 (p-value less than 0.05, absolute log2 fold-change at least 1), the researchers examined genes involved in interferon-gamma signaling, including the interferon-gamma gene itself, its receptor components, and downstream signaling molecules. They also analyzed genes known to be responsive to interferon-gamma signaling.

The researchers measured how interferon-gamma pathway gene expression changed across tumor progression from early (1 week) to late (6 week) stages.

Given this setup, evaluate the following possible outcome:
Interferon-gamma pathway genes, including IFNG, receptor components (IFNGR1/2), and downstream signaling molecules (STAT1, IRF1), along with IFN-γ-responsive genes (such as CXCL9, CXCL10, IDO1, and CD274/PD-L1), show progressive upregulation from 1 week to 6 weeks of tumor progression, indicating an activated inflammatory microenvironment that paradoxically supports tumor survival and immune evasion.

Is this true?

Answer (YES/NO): NO